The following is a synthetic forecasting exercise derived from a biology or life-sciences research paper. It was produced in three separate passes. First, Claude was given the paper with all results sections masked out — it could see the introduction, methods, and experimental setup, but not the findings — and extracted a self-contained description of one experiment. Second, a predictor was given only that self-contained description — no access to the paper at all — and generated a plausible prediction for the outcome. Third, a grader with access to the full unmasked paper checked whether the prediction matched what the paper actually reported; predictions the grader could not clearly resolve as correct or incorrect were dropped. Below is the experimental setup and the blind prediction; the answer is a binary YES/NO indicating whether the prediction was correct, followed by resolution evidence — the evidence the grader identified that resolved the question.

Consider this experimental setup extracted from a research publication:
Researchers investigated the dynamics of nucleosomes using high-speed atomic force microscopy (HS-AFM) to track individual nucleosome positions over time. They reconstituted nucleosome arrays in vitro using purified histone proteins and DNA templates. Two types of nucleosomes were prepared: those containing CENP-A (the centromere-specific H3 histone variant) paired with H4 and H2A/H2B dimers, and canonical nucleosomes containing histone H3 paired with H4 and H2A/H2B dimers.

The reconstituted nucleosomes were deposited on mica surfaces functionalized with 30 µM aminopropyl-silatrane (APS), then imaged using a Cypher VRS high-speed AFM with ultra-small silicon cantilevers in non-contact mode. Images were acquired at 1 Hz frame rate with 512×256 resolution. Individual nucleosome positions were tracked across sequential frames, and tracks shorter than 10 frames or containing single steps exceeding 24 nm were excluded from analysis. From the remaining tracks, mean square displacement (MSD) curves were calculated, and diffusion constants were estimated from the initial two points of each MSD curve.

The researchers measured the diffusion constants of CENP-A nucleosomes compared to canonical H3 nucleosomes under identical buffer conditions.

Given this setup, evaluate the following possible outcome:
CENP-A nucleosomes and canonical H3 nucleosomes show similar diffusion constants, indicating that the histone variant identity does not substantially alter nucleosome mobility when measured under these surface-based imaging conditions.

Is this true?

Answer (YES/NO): NO